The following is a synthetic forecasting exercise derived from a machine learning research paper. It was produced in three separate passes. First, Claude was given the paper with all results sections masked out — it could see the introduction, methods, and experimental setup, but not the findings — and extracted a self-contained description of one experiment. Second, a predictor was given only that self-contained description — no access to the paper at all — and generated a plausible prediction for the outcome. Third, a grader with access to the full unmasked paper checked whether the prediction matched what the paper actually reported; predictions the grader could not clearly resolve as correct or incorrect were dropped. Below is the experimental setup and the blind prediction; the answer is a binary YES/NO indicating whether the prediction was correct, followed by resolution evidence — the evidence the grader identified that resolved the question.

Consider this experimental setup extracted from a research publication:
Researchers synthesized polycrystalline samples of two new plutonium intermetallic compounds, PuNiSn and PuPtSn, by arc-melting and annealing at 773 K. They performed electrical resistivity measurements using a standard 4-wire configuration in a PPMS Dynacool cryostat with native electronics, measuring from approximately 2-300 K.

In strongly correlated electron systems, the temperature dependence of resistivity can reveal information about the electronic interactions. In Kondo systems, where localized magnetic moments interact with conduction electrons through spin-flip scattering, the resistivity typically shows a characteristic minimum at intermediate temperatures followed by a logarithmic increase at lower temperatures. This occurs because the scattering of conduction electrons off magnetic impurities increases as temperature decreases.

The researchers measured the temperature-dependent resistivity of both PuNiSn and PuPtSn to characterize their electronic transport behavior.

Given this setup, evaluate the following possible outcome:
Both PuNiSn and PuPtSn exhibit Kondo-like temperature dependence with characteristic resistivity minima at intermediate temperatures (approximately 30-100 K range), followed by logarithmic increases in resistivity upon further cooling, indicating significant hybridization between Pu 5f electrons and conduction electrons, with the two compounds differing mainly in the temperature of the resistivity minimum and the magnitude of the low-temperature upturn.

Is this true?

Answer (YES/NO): NO